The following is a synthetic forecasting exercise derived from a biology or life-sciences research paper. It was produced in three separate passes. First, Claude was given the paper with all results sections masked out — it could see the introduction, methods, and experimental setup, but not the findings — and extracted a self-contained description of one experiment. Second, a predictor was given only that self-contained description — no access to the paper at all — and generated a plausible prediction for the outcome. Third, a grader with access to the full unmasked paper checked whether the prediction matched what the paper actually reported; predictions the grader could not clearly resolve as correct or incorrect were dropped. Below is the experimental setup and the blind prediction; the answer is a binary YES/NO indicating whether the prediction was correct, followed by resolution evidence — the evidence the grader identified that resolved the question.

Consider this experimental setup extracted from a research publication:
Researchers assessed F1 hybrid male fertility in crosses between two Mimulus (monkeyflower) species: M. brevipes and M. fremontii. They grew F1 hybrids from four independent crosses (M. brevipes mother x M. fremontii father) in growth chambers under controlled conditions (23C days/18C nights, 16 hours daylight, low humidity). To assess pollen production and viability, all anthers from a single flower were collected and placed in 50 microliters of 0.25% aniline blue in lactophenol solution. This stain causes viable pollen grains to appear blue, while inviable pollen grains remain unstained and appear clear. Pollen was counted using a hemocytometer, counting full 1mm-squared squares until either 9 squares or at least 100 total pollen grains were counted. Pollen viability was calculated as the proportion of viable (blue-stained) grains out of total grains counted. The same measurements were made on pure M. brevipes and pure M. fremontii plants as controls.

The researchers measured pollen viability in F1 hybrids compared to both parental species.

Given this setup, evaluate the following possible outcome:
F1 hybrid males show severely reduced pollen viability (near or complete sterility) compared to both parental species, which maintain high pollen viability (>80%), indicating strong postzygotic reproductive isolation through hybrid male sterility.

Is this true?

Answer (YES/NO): YES